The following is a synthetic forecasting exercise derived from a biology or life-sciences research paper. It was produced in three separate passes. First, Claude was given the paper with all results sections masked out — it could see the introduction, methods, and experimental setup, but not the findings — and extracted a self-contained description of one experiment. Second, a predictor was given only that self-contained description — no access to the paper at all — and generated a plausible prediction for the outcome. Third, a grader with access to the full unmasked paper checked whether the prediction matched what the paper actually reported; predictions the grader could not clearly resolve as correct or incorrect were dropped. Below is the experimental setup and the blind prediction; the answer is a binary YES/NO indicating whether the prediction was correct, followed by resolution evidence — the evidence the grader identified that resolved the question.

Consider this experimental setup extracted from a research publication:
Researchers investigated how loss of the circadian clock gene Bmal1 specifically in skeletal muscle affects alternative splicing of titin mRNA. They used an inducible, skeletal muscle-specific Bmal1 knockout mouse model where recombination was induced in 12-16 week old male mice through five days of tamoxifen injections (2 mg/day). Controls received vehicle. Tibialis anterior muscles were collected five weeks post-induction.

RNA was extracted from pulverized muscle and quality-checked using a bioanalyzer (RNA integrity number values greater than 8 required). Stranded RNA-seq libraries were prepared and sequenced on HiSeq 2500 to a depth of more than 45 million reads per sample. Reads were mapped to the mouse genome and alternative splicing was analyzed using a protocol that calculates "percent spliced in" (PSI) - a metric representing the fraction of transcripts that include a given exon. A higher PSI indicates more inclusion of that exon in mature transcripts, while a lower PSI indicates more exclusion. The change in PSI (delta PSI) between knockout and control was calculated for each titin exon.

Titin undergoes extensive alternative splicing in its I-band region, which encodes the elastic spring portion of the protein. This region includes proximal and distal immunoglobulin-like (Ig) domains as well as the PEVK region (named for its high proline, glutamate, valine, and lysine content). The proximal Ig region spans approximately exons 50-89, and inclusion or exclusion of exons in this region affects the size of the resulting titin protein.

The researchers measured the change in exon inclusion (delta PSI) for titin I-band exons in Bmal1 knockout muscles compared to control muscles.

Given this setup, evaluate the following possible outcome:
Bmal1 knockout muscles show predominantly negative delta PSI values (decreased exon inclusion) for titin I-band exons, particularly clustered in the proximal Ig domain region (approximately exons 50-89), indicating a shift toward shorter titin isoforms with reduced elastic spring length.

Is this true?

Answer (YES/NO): NO